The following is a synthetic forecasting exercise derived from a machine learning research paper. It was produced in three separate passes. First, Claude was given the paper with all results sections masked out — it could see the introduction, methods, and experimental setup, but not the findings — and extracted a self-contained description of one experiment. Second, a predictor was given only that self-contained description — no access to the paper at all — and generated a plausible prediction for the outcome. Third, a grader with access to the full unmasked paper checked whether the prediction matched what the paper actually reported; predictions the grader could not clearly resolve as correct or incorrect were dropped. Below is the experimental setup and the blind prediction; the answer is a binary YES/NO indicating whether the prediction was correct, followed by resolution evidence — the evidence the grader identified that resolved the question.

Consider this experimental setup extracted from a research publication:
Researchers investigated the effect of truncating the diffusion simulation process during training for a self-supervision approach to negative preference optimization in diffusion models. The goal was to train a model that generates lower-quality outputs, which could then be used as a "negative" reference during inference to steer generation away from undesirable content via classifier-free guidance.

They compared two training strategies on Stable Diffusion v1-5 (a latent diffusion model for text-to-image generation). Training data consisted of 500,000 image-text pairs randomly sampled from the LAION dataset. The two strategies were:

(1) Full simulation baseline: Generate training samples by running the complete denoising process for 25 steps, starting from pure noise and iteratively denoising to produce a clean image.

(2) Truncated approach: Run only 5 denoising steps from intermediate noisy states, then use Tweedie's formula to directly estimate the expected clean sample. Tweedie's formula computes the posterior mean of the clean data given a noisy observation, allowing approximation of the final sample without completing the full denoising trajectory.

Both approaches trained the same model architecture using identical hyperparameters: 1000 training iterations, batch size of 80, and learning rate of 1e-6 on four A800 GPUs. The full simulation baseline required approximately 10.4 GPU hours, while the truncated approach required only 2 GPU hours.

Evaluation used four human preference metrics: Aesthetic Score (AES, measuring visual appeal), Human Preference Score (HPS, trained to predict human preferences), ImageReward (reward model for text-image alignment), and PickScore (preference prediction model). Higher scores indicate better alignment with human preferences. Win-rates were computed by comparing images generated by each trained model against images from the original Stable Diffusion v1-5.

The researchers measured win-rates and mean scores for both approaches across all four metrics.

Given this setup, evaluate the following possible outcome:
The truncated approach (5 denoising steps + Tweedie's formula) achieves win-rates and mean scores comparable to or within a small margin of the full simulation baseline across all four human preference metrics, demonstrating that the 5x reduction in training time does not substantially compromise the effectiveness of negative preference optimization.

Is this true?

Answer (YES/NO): NO